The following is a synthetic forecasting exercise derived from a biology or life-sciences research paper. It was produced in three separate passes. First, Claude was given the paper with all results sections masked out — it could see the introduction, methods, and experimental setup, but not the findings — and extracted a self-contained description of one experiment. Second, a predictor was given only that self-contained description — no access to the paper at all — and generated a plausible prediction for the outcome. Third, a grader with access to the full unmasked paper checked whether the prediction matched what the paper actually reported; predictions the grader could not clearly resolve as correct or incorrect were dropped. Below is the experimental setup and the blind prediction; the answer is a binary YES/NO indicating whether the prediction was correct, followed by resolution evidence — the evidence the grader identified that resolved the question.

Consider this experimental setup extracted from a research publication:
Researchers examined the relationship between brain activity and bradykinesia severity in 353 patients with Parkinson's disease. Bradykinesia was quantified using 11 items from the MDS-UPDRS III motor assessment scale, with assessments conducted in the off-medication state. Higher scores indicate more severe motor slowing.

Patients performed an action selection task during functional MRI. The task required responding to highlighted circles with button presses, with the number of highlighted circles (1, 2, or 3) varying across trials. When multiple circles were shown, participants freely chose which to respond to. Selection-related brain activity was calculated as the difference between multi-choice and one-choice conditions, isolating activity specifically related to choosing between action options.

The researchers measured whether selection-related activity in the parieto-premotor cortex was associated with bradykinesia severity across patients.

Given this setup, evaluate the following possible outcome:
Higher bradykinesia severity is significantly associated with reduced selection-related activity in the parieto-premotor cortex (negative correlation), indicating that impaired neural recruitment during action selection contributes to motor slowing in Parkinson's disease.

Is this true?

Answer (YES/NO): YES